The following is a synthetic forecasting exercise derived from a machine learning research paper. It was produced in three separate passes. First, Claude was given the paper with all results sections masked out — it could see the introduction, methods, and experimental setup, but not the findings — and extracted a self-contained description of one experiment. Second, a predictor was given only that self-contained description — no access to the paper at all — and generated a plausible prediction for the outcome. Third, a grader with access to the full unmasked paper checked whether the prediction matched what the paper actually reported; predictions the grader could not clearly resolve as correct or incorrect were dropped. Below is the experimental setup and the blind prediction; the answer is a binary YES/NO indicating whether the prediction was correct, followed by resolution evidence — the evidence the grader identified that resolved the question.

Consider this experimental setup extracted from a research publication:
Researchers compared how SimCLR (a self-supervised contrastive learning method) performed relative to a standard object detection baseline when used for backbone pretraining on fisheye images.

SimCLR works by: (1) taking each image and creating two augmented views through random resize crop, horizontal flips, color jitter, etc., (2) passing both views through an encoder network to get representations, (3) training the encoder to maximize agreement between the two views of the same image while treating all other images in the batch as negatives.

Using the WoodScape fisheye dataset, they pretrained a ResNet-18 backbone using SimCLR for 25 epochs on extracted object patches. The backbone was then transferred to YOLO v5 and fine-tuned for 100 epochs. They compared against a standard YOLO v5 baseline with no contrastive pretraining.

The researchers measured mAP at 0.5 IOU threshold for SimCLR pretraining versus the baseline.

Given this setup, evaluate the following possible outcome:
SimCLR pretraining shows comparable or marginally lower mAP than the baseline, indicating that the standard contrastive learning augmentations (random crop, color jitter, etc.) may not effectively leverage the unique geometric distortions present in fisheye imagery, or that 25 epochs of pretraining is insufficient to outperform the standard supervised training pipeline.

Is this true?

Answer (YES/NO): YES